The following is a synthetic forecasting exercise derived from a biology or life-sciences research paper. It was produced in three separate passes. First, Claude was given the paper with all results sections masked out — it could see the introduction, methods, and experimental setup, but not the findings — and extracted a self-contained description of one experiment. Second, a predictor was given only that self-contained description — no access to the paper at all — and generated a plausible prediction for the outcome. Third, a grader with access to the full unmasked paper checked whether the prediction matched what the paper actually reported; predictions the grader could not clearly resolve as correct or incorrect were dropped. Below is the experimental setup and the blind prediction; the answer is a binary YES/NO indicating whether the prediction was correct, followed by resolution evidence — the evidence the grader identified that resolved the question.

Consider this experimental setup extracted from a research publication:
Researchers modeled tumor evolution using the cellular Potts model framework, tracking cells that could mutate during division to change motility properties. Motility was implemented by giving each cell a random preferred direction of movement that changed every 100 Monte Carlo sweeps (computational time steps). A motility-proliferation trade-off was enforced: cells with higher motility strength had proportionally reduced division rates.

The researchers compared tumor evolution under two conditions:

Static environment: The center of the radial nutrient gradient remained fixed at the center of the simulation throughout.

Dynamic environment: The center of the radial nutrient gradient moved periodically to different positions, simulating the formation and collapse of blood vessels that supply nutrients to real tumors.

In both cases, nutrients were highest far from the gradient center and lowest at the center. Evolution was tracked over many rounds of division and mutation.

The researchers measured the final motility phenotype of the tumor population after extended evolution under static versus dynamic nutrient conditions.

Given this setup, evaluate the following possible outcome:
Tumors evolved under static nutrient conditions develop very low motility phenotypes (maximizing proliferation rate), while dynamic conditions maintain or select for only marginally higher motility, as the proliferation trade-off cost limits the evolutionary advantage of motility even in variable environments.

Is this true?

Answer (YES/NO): NO